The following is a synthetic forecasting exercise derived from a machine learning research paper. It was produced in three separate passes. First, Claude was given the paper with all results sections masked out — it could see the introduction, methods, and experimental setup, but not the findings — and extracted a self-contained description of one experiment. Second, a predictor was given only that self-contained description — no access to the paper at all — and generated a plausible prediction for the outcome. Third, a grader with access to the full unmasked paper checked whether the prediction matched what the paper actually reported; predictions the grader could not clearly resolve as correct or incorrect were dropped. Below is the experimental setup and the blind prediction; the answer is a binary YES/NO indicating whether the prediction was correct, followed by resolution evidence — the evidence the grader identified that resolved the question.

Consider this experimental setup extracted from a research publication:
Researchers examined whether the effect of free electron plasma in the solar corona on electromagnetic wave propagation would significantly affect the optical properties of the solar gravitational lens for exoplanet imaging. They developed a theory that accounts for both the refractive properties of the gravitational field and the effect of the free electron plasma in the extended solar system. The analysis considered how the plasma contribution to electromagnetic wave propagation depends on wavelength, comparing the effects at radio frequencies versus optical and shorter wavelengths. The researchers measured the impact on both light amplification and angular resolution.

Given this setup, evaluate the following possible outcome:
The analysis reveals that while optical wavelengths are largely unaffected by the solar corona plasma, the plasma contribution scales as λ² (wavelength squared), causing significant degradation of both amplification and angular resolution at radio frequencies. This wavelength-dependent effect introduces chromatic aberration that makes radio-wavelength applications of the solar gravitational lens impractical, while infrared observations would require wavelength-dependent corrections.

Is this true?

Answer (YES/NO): NO